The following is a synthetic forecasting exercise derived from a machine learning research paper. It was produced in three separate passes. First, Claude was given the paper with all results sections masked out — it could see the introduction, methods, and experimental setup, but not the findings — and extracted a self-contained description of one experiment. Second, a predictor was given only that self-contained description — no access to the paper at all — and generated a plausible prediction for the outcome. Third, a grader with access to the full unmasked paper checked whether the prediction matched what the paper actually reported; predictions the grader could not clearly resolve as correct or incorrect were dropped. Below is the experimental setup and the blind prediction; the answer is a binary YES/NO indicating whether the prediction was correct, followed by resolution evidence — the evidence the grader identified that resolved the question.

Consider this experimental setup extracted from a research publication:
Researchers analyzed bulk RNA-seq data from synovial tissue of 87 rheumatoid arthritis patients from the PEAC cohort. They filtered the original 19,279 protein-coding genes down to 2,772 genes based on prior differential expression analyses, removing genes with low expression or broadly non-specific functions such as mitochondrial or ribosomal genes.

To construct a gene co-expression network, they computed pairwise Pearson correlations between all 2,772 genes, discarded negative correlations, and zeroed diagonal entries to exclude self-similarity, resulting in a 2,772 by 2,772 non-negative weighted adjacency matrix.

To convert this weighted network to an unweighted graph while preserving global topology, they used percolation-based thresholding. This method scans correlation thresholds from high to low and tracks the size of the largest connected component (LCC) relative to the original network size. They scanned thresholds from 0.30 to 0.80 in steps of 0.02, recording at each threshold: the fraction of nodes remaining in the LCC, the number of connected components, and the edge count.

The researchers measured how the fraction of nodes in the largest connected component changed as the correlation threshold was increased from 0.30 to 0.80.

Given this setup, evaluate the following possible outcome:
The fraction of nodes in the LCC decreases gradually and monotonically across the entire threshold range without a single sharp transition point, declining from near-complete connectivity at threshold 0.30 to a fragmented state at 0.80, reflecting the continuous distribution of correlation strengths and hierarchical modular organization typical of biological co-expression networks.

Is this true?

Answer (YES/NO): NO